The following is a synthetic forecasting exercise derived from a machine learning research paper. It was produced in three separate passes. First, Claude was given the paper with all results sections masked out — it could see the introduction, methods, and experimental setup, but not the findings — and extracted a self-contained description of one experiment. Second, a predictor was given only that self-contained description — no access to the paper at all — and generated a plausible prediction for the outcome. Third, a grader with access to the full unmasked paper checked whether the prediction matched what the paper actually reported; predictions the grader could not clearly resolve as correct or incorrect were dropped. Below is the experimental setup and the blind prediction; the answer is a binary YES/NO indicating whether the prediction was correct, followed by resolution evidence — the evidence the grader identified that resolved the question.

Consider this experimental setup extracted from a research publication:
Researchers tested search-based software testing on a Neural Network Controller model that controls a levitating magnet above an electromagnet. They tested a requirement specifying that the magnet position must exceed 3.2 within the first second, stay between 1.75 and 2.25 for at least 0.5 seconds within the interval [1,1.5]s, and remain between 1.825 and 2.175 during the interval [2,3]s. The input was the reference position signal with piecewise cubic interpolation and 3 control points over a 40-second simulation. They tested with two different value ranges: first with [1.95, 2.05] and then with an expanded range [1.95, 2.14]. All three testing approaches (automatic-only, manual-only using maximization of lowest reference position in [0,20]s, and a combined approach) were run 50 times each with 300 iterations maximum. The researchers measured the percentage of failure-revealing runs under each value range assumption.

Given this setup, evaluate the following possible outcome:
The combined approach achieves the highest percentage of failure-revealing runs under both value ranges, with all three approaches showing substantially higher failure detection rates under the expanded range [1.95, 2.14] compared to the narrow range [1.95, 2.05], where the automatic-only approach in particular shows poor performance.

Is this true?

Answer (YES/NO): NO